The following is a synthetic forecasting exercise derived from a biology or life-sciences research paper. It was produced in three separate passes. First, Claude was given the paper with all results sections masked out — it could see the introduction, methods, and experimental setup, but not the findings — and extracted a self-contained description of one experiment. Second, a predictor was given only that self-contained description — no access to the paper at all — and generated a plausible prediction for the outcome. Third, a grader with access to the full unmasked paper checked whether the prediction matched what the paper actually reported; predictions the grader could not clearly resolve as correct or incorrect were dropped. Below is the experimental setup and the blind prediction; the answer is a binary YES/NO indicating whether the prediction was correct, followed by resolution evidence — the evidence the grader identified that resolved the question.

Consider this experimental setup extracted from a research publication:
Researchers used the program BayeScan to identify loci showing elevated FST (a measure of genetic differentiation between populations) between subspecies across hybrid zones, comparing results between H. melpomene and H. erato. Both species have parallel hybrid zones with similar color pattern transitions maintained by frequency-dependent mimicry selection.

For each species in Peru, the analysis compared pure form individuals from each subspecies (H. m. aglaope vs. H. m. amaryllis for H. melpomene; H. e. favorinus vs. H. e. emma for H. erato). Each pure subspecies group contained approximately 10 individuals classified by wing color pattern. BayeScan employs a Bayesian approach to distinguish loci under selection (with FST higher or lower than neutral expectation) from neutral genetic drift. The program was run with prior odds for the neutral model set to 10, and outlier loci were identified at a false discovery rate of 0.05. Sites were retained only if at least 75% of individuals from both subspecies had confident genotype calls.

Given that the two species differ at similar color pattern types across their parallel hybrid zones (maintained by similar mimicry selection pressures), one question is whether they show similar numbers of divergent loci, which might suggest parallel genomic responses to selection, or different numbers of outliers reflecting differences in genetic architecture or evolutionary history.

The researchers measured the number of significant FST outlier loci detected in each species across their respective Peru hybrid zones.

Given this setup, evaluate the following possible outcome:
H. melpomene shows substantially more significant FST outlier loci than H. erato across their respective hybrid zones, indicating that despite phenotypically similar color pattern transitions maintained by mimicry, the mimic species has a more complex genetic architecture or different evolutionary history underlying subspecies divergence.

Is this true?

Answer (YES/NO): NO